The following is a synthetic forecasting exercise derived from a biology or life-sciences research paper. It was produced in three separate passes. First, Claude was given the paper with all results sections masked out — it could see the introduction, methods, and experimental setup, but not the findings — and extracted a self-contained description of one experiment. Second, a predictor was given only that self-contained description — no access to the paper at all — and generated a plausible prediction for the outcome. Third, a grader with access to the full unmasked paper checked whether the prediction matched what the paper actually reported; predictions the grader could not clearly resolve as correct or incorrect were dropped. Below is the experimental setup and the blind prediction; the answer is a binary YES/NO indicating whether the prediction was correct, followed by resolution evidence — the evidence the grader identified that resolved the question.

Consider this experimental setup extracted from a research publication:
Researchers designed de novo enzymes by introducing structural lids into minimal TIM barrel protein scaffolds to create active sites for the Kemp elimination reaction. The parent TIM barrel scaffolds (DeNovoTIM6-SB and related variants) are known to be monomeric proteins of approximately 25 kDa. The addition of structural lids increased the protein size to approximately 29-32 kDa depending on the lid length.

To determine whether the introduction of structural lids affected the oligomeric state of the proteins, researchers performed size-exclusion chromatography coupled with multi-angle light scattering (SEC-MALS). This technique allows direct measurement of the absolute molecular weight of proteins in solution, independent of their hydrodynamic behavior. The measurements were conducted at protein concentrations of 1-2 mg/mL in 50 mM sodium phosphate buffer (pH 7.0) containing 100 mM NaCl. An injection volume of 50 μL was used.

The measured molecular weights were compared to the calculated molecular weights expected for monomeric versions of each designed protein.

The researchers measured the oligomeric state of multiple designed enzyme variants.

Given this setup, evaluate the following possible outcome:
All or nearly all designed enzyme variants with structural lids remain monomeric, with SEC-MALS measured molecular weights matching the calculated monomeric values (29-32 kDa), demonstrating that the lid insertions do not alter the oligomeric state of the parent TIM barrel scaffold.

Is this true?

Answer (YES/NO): YES